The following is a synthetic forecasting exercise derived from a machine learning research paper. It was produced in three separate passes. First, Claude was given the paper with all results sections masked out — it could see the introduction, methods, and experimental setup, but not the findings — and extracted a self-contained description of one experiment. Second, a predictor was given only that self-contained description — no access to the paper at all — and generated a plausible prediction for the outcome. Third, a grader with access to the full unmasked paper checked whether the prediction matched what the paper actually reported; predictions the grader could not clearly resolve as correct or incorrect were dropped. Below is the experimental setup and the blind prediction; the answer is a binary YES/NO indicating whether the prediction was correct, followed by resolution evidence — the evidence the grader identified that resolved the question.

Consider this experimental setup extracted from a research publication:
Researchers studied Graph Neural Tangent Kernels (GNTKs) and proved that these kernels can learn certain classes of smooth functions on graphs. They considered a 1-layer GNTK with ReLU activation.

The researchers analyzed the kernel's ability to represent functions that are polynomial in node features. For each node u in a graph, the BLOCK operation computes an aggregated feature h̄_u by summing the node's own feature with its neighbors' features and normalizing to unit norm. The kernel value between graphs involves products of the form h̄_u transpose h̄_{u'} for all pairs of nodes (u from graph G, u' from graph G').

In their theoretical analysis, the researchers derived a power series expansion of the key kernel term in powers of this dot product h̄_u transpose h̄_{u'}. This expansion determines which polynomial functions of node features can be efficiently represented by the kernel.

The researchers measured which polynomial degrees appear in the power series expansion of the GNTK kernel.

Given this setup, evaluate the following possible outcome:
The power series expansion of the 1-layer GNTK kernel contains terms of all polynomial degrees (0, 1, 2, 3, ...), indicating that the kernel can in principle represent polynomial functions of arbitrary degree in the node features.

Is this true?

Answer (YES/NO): NO